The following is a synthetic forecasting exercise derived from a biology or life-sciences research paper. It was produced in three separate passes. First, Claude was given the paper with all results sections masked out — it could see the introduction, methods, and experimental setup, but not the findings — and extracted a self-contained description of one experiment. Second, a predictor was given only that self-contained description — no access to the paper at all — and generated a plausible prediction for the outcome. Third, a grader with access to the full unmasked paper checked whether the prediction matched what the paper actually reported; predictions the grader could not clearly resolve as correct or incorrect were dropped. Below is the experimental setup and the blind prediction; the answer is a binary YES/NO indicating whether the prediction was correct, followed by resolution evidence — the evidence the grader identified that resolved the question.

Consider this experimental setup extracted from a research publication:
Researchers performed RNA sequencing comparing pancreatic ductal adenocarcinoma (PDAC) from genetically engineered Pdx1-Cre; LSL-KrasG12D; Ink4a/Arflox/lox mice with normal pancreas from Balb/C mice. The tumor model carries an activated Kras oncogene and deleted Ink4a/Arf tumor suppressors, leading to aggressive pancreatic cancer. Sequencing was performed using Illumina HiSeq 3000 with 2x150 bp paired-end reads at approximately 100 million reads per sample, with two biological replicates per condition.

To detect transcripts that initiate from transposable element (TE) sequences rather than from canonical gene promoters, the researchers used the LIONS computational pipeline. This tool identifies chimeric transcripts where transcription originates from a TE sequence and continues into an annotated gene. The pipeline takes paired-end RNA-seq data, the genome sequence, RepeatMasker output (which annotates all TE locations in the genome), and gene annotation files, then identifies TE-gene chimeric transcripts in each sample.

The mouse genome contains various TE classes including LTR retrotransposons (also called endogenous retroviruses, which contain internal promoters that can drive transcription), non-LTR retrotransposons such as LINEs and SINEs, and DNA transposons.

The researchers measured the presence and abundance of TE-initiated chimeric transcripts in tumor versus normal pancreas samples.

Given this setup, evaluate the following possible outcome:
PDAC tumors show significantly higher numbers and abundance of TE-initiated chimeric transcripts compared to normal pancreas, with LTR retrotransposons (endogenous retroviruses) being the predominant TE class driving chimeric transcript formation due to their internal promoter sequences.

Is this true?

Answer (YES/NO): NO